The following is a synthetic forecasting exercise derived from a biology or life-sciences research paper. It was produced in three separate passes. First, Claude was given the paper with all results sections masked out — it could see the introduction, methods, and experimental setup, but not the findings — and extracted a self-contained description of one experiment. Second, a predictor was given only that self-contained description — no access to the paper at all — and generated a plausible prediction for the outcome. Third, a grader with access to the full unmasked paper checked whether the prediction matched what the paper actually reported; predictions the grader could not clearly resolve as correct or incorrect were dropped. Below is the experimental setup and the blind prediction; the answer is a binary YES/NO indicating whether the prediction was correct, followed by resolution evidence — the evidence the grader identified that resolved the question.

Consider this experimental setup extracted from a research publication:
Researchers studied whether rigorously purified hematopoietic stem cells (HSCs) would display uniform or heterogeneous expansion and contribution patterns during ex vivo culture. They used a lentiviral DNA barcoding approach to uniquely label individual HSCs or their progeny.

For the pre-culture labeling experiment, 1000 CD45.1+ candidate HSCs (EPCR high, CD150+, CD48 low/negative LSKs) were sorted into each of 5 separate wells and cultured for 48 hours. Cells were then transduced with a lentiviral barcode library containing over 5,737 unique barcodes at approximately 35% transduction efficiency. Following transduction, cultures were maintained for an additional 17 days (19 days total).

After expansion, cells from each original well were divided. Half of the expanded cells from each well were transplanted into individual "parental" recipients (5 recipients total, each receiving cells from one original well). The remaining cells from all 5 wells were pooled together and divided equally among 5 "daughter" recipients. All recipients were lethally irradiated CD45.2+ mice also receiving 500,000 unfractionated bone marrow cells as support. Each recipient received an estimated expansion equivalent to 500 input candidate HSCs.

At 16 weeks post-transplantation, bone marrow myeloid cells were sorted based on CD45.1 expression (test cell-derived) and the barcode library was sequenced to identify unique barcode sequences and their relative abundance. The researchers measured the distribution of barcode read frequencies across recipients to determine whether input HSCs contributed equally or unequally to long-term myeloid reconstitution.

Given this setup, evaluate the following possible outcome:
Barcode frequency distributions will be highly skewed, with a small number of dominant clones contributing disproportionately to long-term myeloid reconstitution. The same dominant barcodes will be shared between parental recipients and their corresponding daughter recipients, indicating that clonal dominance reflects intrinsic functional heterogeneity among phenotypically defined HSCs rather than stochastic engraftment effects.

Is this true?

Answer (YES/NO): YES